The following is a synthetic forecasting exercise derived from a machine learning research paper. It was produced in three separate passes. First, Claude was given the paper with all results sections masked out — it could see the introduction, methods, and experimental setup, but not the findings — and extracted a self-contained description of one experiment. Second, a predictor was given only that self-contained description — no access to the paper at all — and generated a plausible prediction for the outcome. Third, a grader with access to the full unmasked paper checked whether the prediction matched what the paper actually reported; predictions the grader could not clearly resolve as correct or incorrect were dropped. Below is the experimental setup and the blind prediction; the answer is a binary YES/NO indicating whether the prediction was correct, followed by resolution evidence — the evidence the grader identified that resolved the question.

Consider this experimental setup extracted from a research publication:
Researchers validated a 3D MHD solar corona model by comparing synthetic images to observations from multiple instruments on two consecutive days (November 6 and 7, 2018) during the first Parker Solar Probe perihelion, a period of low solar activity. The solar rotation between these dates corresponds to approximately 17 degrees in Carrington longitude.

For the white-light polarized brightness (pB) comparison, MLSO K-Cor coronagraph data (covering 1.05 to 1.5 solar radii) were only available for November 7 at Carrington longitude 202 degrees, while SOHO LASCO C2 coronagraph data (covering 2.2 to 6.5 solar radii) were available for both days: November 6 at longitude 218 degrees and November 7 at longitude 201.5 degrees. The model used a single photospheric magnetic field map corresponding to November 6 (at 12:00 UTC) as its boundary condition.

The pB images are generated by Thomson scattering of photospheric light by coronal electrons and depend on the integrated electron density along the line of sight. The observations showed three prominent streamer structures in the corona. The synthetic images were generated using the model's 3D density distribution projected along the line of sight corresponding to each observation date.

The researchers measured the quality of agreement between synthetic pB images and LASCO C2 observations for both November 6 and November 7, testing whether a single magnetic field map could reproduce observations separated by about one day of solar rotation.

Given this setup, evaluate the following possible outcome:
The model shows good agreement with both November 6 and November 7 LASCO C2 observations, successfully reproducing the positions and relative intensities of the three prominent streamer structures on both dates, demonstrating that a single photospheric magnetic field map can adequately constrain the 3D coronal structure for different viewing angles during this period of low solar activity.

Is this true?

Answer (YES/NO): NO